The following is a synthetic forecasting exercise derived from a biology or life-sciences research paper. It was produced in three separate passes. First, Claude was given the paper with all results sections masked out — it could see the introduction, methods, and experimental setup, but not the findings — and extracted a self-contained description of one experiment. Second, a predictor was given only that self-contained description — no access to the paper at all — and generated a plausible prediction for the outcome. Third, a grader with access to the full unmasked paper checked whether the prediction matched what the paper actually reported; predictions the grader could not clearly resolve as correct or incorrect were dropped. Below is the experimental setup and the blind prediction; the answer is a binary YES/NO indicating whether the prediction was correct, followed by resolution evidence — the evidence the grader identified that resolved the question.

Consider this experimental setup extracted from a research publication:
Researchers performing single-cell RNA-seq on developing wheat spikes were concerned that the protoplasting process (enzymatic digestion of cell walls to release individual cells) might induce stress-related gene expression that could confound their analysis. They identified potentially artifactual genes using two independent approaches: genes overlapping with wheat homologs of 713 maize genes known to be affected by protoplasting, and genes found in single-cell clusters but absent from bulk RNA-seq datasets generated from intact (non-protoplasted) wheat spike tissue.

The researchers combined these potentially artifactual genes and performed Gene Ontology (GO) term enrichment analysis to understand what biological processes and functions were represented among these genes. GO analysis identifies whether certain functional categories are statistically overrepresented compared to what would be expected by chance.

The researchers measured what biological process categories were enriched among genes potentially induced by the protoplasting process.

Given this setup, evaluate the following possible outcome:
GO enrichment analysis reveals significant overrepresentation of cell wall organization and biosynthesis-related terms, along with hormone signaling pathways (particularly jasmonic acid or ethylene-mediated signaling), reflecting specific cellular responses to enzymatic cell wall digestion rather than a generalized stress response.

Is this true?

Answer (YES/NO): NO